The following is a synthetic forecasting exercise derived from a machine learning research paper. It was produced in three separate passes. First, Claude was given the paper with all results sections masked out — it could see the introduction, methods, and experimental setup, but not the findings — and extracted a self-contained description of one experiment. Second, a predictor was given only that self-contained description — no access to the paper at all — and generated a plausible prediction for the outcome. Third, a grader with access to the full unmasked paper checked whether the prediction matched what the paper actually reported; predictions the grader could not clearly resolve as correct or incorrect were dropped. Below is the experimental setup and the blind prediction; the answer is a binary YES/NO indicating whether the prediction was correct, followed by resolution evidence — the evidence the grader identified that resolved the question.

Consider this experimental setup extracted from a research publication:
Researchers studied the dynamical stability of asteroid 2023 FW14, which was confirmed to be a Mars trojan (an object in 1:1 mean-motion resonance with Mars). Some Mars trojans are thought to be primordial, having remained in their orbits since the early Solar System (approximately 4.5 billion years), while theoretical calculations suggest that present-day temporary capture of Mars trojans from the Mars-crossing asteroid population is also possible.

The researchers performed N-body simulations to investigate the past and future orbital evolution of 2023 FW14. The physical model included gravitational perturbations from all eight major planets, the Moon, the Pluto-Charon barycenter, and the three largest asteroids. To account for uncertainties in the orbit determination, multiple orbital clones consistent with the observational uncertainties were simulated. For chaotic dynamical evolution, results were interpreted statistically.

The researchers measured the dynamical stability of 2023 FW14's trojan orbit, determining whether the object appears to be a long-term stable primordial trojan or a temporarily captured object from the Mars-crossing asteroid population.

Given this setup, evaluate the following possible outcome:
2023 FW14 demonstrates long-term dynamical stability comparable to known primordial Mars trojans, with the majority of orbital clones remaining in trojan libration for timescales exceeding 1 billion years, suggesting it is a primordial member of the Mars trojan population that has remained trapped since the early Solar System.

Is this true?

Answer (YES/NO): NO